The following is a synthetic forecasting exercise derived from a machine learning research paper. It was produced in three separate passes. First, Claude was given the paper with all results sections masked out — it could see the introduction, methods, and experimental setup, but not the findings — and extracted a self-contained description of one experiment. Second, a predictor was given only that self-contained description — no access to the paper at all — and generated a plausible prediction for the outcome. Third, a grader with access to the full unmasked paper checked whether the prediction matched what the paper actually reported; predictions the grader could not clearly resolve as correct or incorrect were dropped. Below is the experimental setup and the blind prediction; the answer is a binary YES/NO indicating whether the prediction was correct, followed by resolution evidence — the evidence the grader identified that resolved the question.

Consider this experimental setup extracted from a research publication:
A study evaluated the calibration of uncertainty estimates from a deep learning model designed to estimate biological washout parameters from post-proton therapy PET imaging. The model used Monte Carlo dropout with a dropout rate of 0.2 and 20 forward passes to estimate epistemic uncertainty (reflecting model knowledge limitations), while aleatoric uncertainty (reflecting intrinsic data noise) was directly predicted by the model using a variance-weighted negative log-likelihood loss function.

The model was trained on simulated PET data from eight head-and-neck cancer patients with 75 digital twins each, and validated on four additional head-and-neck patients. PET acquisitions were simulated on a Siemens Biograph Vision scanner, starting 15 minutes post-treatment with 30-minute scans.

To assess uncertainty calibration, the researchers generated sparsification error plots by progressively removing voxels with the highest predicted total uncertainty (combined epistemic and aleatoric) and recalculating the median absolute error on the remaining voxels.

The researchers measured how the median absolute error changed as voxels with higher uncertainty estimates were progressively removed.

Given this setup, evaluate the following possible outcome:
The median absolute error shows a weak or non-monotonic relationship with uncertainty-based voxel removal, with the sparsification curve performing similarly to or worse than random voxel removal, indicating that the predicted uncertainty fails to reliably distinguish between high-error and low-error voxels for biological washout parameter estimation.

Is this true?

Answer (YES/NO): NO